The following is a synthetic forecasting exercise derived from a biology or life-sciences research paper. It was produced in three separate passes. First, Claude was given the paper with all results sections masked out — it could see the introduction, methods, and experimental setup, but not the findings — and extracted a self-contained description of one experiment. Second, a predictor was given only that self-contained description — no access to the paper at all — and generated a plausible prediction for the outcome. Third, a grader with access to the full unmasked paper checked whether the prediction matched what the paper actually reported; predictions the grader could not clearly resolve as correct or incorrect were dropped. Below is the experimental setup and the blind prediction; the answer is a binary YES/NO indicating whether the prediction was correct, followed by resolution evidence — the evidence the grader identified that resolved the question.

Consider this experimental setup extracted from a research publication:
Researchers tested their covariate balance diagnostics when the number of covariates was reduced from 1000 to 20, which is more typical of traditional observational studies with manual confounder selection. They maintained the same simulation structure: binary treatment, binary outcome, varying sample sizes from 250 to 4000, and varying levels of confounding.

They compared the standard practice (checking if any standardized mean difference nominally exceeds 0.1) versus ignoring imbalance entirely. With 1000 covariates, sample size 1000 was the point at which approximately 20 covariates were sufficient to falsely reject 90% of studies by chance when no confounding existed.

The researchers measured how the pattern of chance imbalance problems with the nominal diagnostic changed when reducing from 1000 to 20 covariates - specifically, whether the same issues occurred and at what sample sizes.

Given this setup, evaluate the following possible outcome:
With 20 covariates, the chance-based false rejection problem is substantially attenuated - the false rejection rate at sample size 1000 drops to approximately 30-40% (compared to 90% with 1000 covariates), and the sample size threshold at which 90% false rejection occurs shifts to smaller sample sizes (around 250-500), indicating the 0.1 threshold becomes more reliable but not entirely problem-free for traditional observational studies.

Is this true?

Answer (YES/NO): NO